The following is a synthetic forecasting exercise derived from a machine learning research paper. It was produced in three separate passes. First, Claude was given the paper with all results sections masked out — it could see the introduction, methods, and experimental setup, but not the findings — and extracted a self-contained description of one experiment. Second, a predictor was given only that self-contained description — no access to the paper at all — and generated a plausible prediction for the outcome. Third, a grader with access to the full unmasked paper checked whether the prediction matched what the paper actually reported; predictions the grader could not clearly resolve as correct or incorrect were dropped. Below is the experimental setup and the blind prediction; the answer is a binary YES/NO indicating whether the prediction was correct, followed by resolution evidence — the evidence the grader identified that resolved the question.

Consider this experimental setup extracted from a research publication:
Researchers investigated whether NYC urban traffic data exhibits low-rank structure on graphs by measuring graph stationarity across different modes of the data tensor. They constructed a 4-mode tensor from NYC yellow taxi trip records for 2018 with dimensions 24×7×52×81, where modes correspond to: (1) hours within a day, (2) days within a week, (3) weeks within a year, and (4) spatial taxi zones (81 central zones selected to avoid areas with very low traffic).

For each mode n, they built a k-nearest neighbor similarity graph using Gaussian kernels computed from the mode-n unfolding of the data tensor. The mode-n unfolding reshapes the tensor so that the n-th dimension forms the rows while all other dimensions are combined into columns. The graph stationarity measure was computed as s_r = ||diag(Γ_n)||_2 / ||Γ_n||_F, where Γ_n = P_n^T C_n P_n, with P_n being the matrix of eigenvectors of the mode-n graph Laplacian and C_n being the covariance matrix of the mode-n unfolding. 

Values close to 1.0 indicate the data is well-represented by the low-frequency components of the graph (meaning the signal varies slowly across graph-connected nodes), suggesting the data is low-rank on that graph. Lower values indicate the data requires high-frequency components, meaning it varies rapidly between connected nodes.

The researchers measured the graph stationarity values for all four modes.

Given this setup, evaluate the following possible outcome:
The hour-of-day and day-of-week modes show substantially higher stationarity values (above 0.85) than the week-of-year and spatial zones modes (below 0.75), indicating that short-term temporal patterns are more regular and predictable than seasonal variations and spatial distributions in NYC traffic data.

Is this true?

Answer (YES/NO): NO